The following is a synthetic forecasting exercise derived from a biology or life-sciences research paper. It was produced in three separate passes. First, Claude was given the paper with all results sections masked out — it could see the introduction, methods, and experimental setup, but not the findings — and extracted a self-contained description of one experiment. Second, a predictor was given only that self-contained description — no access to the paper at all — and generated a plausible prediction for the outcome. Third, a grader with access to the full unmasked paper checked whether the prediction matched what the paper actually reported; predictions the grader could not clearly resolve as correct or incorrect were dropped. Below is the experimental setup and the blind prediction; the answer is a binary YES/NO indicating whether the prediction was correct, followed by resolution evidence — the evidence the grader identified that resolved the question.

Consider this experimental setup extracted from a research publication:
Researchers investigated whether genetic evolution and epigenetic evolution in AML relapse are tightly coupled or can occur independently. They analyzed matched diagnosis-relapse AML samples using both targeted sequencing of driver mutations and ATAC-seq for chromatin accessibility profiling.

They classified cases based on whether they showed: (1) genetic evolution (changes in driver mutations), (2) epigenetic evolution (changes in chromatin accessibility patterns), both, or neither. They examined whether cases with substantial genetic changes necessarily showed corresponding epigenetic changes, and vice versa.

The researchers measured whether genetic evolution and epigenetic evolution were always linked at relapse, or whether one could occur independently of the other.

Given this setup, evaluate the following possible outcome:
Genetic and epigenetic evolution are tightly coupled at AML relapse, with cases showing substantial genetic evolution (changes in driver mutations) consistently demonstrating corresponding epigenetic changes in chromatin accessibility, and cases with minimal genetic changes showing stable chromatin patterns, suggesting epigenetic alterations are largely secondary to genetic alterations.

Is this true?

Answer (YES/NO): NO